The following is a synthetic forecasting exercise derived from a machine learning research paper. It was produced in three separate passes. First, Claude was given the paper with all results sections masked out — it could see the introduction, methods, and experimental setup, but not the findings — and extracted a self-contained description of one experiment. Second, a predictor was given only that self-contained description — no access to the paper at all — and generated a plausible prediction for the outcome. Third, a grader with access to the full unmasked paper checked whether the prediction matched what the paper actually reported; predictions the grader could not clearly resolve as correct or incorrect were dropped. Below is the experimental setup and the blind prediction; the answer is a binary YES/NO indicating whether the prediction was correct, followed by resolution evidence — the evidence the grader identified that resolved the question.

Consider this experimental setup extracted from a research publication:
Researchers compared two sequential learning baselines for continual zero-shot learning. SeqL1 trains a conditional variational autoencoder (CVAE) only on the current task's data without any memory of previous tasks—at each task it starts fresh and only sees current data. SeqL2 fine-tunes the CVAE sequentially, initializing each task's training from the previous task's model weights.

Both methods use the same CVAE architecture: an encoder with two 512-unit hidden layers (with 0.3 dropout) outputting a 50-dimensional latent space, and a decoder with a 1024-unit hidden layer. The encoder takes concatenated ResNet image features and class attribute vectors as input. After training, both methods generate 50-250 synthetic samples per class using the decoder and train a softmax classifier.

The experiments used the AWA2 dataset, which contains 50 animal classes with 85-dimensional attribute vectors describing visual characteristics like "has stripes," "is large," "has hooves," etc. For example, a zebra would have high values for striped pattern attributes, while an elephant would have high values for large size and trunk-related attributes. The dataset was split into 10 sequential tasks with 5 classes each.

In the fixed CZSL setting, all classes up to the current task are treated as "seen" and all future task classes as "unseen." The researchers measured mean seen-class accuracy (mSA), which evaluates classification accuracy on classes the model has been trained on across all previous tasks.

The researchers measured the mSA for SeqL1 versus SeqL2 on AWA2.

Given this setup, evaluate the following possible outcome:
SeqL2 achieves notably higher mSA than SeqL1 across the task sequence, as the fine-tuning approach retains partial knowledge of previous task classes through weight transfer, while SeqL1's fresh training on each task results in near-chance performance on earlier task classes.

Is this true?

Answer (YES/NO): NO